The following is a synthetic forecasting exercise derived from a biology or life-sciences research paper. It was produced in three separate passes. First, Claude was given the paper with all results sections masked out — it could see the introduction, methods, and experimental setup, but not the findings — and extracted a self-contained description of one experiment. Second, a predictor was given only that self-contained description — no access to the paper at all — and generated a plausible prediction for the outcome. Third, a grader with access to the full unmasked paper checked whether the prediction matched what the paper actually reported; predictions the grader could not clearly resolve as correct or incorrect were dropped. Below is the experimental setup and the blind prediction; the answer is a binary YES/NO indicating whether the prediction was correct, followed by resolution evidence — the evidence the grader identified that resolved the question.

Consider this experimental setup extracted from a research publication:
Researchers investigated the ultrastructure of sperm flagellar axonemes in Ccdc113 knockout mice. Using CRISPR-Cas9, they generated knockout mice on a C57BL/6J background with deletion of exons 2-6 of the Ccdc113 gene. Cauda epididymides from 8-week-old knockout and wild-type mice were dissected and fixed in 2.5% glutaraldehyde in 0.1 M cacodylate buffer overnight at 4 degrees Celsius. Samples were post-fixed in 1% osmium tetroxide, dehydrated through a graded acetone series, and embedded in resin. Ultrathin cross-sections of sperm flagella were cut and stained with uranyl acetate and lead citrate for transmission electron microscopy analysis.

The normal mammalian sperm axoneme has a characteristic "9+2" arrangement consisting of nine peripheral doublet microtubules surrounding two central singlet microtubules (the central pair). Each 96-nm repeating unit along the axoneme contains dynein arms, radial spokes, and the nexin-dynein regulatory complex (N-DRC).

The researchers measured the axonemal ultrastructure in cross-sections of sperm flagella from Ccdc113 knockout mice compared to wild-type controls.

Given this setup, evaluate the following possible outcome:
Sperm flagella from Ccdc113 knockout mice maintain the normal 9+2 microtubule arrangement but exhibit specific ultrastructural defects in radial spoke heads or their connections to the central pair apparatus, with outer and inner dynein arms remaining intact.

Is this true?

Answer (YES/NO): NO